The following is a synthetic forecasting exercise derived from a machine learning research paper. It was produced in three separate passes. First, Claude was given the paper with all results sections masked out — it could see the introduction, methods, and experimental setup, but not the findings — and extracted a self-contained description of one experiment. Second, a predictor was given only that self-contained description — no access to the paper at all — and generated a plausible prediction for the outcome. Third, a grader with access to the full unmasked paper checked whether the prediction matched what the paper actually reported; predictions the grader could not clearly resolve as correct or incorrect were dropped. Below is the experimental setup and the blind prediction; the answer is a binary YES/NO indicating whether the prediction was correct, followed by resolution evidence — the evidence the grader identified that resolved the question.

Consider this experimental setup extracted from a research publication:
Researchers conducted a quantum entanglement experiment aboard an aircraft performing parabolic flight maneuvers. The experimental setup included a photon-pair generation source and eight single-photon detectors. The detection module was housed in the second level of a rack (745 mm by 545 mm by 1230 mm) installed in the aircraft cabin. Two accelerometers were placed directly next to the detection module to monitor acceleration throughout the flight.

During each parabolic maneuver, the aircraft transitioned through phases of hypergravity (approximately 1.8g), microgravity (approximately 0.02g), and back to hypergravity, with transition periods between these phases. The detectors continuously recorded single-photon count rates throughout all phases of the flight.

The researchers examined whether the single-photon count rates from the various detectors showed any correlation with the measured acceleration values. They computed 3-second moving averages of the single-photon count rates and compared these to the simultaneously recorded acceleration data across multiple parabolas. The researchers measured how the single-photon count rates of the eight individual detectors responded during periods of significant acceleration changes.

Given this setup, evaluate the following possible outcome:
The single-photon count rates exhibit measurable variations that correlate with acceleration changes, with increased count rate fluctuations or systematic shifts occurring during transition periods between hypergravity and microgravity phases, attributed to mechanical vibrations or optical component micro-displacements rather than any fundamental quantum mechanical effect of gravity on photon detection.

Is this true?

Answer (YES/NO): YES